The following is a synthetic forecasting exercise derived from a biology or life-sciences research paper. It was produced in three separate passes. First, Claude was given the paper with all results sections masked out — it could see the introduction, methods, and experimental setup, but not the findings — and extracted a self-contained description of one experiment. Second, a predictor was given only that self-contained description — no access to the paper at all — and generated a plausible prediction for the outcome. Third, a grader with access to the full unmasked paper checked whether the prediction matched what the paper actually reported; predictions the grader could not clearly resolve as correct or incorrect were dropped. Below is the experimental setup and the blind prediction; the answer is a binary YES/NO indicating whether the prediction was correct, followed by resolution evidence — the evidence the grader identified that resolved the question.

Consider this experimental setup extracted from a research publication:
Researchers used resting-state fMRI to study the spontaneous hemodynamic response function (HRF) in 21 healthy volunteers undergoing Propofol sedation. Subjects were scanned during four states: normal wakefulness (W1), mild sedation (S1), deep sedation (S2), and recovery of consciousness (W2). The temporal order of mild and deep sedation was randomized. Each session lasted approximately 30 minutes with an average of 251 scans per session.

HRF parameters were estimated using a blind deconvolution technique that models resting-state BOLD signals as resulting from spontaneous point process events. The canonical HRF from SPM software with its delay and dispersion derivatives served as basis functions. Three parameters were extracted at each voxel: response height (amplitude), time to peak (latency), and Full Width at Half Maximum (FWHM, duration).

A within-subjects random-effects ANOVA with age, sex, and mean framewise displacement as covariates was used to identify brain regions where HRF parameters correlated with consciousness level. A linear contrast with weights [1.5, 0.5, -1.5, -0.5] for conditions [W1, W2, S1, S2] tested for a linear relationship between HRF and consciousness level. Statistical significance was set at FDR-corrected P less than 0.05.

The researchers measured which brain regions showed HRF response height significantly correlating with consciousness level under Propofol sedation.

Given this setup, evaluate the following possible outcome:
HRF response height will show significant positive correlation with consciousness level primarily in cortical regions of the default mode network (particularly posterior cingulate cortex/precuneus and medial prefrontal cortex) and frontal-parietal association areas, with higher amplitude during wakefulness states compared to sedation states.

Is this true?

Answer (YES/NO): YES